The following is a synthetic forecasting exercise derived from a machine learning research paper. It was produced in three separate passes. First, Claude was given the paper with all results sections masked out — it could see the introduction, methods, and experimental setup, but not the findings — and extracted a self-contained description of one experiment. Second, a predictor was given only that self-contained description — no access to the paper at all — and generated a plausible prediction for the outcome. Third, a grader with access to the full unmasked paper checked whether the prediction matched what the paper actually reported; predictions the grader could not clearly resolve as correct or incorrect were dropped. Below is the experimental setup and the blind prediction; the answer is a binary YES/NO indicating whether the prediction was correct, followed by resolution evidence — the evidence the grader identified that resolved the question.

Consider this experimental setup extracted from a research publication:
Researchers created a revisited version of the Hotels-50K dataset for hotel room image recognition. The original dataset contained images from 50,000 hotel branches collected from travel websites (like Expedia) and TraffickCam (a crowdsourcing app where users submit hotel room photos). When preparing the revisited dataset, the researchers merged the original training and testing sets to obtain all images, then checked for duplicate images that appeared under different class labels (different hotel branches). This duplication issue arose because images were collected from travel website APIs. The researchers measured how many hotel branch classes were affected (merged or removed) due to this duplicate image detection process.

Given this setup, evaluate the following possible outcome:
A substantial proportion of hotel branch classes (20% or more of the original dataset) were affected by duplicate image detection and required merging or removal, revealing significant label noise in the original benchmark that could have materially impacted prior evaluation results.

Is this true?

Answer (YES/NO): NO